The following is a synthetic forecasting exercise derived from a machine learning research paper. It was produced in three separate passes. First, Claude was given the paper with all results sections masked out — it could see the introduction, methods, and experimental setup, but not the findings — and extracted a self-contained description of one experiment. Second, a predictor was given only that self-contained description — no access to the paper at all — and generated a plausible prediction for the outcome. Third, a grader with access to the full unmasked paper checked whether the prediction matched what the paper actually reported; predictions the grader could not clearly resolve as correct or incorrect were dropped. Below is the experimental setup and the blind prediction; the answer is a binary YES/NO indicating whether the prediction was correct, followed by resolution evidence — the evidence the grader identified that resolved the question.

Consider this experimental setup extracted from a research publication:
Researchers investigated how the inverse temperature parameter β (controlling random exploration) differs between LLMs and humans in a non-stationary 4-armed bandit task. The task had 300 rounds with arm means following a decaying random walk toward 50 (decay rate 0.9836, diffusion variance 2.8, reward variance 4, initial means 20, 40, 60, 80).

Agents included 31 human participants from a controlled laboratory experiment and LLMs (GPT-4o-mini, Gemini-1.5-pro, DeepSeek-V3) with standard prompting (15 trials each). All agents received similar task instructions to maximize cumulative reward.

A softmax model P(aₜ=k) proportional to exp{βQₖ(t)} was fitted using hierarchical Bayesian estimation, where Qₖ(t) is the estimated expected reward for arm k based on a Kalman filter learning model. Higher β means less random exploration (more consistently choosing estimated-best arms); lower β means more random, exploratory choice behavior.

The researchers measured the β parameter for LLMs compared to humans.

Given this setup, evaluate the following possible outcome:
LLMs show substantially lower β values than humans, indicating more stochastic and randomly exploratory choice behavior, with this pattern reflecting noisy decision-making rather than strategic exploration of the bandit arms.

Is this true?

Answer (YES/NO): YES